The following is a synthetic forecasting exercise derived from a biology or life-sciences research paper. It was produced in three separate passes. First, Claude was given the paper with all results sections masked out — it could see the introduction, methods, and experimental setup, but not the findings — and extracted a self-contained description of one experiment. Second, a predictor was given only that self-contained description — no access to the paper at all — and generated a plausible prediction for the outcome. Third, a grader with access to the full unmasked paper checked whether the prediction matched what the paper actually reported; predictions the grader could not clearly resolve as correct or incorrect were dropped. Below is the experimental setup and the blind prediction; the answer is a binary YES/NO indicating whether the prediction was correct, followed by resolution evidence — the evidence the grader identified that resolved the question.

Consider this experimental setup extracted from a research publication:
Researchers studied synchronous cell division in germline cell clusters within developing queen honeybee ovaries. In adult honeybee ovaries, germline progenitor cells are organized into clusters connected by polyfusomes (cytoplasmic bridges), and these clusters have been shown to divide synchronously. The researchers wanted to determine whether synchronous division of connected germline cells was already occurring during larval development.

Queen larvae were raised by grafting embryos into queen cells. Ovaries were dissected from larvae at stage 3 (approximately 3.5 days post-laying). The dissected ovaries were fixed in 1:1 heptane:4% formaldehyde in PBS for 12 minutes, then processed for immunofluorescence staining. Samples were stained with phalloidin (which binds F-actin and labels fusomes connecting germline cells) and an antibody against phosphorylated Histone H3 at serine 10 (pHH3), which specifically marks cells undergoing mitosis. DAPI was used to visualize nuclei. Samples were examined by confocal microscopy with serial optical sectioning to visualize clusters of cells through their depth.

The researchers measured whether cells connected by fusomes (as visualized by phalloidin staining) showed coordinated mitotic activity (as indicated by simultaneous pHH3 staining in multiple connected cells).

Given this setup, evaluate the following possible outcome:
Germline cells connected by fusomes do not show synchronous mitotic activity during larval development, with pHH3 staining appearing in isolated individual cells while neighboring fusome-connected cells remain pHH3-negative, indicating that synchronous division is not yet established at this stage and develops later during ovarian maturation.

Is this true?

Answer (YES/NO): NO